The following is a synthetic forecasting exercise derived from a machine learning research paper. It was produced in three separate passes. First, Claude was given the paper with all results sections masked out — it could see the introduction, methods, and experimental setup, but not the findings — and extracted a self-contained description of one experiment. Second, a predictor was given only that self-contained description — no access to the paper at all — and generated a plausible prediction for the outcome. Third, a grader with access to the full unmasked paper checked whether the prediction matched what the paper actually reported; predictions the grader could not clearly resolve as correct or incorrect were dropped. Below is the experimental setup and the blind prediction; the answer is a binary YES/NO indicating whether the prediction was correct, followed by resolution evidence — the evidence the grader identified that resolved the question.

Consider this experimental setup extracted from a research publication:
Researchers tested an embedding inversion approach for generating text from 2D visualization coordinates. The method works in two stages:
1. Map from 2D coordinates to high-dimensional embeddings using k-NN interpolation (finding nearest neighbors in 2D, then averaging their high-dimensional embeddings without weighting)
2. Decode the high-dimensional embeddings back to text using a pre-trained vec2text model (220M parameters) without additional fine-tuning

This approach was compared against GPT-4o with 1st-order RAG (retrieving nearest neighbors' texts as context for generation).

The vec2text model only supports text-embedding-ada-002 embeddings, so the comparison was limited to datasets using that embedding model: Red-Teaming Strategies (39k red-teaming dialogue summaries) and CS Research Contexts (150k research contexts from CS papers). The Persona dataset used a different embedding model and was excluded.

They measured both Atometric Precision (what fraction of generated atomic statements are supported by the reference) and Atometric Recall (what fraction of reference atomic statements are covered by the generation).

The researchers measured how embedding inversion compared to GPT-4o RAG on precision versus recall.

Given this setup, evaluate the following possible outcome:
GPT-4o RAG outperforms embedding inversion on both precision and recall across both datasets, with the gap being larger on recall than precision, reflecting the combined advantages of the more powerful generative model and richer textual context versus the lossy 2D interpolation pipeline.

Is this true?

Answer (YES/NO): NO